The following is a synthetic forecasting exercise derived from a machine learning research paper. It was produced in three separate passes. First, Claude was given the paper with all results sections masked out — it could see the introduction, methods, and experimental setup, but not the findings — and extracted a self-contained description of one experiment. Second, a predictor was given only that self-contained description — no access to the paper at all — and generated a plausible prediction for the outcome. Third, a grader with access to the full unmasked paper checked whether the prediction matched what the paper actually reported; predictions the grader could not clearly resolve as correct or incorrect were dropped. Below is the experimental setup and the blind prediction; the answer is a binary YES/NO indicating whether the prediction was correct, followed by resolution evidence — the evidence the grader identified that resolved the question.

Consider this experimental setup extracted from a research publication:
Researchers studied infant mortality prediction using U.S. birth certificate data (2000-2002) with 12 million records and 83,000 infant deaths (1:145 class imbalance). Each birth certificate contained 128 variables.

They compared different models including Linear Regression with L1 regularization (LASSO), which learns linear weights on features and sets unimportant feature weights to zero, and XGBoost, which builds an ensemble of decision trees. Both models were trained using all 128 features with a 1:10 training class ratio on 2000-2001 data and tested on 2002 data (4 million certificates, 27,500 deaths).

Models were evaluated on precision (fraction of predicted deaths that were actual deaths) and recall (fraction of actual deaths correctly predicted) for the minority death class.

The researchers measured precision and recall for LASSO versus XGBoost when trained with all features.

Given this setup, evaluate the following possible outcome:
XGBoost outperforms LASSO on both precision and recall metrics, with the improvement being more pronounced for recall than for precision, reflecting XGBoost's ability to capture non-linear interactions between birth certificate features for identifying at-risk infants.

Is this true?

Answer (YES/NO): NO